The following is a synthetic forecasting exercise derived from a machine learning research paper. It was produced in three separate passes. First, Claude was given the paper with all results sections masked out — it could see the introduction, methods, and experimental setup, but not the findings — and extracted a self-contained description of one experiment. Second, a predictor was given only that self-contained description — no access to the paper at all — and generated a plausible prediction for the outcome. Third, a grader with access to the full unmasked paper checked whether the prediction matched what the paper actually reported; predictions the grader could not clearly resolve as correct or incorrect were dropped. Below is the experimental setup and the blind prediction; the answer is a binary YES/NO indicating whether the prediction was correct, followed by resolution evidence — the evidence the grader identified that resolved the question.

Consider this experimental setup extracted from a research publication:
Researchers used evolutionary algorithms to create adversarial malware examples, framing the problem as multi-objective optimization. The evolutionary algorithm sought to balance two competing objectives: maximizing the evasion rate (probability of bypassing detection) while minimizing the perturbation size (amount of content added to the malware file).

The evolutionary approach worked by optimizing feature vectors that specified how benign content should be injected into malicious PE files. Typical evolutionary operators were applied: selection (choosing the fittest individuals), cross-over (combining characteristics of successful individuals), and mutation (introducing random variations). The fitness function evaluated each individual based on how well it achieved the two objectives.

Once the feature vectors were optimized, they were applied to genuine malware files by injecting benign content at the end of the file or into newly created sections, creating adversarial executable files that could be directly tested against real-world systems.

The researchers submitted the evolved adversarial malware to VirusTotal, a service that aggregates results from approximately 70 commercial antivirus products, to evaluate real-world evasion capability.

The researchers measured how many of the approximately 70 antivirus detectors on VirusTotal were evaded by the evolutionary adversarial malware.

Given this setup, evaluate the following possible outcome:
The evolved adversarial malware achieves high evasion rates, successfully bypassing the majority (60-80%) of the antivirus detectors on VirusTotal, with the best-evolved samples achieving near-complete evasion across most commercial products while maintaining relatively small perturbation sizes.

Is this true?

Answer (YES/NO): NO